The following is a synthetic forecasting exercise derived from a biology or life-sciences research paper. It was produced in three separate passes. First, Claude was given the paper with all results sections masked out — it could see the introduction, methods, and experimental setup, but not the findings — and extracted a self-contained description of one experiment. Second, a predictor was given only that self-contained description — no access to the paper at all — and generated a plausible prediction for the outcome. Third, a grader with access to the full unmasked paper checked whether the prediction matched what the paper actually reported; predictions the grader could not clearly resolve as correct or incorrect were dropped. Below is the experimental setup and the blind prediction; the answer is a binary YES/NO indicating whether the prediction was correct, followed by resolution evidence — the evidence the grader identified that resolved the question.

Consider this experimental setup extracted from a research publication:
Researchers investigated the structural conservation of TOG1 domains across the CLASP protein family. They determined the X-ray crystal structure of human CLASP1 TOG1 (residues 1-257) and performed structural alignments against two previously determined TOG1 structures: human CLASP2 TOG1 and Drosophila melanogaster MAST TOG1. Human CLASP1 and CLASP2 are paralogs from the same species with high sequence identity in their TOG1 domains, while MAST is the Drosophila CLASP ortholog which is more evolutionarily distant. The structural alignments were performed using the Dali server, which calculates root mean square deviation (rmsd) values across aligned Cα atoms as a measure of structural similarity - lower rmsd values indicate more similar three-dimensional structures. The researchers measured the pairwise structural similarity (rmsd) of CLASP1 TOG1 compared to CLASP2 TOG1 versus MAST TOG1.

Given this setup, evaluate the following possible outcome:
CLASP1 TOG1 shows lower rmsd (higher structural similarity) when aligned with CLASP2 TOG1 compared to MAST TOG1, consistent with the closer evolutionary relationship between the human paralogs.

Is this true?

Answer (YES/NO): YES